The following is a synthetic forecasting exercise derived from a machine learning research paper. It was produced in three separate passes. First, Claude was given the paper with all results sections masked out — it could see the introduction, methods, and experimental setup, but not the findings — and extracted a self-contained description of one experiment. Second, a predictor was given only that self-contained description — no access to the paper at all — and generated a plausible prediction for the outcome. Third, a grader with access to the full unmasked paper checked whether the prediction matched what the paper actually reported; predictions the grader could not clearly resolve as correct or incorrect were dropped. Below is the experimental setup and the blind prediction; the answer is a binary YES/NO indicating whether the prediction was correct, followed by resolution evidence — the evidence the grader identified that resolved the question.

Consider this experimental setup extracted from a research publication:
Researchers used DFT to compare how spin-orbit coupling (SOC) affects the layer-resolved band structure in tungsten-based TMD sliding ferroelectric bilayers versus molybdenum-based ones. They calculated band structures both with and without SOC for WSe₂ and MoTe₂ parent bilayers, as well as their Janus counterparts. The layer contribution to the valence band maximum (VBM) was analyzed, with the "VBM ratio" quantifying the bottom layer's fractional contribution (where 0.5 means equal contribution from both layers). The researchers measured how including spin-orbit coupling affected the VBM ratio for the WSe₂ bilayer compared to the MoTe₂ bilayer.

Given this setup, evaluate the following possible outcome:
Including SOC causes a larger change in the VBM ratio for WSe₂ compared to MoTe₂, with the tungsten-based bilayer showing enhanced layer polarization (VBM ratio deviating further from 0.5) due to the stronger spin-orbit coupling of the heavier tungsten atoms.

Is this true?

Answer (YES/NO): NO